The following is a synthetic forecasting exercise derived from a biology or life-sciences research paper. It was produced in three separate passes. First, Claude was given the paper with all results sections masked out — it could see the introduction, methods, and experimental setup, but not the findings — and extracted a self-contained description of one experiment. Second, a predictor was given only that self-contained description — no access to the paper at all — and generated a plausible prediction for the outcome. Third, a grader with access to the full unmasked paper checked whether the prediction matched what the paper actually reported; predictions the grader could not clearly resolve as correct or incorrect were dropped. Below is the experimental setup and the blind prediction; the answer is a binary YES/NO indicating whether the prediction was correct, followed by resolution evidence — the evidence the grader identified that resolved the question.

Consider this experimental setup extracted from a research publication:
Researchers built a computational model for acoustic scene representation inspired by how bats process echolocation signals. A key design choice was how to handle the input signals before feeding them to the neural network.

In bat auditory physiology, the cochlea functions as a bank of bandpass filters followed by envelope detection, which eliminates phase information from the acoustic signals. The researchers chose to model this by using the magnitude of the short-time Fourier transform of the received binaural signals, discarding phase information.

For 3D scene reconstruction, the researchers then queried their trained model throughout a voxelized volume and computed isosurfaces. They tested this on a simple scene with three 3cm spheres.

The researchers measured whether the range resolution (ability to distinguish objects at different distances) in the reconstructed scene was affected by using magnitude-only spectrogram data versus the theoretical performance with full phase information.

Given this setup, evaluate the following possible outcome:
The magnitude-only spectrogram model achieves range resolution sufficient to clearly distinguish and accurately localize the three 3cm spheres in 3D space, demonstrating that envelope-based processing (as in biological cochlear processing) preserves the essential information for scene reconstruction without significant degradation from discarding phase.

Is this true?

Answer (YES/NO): NO